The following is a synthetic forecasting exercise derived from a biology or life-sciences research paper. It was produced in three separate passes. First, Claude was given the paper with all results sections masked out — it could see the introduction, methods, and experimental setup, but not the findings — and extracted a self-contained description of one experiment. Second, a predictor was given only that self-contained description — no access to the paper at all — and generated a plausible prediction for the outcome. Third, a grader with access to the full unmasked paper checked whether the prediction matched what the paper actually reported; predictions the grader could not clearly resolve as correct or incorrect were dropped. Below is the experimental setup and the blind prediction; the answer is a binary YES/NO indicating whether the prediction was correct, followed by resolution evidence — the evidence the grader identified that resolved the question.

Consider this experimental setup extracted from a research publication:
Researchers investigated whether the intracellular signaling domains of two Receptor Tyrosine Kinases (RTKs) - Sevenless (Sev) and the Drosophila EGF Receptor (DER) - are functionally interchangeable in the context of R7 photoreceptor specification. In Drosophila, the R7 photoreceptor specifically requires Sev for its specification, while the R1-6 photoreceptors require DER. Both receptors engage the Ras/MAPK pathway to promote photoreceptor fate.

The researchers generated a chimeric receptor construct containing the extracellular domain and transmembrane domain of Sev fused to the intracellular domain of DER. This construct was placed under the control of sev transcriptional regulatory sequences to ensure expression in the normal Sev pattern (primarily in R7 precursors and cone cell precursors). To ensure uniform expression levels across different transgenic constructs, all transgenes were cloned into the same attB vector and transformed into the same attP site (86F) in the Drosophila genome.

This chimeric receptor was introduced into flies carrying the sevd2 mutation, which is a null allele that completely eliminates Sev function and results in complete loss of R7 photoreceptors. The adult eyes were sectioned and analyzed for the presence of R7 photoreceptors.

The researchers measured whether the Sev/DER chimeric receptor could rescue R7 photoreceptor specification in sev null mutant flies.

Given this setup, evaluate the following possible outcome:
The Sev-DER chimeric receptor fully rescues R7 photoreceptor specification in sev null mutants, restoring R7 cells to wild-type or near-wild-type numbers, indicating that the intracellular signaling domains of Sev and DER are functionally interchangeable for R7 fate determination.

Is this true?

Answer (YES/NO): YES